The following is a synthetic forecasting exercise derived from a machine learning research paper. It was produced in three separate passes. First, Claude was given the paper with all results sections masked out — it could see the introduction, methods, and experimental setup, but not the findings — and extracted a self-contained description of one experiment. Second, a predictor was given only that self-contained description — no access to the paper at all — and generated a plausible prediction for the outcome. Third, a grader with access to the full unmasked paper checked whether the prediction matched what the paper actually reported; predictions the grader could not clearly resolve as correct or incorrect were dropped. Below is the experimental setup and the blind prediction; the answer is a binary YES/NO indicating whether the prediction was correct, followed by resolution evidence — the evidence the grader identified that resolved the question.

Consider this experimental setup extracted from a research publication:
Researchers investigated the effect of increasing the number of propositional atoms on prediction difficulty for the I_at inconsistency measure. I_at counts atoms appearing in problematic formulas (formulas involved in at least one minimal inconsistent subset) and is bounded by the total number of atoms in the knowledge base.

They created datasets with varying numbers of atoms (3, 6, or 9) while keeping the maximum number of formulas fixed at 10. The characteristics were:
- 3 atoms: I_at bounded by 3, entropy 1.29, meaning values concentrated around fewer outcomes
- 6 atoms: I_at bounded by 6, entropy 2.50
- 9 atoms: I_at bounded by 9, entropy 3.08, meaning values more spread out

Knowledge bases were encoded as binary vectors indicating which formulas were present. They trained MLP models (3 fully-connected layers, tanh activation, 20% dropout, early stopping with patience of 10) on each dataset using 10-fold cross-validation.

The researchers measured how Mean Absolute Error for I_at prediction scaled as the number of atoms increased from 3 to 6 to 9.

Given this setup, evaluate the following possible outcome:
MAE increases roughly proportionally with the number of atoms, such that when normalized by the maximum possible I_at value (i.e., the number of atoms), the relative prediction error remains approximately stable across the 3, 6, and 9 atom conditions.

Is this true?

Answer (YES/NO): NO